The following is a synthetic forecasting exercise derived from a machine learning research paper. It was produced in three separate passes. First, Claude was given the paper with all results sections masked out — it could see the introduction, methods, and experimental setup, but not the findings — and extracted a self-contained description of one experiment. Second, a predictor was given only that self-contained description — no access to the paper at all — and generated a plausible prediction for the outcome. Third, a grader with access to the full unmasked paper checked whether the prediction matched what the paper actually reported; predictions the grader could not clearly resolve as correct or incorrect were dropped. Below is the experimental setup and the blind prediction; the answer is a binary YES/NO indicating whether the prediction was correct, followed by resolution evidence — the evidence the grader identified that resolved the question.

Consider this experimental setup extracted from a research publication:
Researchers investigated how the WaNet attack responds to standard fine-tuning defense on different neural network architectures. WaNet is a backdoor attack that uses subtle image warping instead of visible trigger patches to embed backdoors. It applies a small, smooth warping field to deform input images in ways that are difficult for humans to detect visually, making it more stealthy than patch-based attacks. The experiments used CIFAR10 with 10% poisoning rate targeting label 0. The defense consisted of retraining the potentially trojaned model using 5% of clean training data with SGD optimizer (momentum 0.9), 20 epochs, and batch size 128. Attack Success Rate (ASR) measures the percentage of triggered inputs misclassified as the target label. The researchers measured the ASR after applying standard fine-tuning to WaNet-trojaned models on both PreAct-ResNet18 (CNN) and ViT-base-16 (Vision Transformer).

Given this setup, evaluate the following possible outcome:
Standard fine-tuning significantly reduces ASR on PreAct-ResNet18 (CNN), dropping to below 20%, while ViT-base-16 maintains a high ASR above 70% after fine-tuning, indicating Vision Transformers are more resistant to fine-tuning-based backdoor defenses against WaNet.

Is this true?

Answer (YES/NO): NO